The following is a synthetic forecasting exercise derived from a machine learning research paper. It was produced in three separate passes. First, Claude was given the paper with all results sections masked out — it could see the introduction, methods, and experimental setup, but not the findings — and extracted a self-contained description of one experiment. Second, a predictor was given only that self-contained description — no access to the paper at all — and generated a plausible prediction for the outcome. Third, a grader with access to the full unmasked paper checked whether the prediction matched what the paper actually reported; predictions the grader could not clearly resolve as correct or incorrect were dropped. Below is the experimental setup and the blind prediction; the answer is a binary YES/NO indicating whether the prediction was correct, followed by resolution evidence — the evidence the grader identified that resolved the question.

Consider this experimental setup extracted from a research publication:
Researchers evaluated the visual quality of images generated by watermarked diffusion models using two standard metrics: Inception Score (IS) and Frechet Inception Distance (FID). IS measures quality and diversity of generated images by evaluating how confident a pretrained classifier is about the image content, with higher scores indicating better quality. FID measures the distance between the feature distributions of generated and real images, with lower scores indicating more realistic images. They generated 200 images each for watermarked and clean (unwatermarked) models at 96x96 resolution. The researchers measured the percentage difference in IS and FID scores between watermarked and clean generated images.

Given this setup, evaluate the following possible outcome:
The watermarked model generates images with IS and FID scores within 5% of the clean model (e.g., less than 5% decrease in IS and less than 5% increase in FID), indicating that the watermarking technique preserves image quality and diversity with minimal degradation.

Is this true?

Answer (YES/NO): NO